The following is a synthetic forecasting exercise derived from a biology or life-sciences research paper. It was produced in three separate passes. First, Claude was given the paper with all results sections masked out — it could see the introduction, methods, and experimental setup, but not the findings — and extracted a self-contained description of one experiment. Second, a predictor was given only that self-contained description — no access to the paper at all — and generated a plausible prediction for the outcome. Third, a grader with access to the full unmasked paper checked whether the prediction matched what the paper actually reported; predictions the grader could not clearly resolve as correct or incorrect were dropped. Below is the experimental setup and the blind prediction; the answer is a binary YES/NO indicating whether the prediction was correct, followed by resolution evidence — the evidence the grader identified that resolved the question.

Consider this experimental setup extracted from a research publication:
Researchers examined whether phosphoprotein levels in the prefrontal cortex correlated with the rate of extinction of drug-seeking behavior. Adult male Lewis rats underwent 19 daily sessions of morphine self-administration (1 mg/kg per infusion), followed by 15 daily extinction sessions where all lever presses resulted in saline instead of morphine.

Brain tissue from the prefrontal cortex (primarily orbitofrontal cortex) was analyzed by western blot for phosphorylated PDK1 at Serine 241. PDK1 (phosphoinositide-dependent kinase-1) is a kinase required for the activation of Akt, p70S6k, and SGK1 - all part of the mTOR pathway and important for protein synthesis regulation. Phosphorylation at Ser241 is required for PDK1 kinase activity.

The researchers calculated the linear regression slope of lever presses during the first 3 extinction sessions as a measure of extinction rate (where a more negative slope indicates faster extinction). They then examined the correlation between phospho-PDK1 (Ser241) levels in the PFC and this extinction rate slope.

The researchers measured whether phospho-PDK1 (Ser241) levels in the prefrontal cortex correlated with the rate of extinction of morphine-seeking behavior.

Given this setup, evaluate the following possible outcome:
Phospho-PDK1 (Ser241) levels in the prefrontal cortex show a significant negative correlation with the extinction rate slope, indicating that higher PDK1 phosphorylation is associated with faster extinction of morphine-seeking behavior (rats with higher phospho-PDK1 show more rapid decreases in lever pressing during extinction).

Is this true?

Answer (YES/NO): YES